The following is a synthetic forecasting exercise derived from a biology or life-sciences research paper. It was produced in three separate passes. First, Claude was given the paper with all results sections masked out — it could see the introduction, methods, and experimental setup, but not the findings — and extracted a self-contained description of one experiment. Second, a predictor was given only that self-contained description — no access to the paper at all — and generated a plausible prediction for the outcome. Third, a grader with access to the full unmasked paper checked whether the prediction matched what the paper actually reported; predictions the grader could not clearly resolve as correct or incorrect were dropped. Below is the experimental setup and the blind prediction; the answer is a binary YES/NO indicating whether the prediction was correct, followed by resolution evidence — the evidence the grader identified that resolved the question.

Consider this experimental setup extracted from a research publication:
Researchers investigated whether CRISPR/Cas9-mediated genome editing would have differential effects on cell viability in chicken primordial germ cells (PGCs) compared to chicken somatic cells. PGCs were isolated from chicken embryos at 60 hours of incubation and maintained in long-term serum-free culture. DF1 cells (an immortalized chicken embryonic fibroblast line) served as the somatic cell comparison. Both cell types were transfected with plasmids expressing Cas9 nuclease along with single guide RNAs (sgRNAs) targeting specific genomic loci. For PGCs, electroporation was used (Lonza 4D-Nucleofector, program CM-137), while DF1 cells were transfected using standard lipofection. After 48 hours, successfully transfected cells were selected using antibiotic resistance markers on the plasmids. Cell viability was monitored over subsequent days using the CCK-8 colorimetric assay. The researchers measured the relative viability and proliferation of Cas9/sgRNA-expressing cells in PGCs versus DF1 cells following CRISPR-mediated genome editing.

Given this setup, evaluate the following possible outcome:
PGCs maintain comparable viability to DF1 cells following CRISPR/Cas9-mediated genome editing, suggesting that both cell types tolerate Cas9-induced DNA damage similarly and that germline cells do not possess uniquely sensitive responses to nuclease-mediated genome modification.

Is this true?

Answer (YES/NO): NO